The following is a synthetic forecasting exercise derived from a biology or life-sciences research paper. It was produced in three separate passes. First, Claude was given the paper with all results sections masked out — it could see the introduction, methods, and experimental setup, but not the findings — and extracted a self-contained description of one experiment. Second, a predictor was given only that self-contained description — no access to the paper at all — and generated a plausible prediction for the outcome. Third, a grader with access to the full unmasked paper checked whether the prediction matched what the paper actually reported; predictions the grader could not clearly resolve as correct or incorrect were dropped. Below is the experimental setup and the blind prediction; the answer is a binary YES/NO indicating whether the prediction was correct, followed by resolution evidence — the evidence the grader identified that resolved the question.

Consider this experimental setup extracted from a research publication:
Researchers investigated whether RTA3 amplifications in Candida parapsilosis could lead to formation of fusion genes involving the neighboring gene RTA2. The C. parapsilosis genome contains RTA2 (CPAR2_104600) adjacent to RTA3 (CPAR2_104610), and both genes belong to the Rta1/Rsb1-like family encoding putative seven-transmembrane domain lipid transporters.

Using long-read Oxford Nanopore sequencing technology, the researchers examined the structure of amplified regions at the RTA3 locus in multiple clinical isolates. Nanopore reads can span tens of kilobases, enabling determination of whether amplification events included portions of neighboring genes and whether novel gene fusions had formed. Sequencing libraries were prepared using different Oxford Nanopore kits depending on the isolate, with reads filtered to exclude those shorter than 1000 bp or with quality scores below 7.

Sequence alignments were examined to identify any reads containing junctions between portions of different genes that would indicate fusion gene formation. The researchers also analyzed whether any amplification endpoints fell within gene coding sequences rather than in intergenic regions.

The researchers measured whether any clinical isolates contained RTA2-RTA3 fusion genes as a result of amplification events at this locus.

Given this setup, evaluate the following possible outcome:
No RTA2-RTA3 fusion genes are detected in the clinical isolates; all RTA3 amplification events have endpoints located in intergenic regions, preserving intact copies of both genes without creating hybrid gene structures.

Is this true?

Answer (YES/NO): NO